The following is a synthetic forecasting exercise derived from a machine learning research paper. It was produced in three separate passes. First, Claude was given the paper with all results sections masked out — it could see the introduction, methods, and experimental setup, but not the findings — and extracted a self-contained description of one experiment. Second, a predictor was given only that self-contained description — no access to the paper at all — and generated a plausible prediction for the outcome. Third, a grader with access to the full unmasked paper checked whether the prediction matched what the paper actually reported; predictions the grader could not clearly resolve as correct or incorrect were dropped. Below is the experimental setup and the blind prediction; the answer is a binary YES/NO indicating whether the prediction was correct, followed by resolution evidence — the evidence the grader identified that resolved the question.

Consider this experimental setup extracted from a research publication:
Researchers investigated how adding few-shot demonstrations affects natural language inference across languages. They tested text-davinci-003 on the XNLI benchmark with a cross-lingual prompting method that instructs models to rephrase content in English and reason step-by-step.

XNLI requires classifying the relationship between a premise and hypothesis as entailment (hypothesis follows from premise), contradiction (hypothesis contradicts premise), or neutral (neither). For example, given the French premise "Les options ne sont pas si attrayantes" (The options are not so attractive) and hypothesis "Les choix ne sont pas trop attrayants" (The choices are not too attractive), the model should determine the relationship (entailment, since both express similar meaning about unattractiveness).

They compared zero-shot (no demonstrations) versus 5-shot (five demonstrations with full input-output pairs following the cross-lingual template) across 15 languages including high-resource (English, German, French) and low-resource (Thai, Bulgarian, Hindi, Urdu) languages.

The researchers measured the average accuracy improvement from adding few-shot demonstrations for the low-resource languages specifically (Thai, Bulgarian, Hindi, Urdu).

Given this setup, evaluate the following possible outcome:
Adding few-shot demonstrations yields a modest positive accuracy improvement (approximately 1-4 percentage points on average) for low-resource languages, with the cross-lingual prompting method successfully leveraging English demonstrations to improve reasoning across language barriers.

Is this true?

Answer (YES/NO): NO